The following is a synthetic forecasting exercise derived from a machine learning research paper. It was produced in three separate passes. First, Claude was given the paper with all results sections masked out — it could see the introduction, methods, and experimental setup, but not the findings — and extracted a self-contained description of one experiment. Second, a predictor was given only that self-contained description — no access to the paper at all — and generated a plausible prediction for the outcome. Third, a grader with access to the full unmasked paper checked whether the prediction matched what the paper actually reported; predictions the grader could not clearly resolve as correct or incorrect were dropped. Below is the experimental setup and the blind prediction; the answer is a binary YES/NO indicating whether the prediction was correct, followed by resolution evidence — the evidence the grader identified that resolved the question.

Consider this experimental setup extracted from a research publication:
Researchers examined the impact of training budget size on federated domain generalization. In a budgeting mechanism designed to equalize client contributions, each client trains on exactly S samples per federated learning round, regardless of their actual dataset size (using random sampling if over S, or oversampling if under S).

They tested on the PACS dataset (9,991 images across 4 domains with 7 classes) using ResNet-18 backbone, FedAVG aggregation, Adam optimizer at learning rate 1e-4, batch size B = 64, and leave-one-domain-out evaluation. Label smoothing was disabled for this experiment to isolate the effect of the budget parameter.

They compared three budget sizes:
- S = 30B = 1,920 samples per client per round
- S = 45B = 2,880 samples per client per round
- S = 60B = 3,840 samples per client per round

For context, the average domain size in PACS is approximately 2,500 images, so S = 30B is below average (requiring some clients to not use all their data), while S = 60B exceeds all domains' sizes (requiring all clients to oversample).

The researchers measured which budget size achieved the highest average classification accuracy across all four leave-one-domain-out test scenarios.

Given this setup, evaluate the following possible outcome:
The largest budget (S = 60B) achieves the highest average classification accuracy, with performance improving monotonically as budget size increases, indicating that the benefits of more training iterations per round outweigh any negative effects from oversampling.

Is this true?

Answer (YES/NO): NO